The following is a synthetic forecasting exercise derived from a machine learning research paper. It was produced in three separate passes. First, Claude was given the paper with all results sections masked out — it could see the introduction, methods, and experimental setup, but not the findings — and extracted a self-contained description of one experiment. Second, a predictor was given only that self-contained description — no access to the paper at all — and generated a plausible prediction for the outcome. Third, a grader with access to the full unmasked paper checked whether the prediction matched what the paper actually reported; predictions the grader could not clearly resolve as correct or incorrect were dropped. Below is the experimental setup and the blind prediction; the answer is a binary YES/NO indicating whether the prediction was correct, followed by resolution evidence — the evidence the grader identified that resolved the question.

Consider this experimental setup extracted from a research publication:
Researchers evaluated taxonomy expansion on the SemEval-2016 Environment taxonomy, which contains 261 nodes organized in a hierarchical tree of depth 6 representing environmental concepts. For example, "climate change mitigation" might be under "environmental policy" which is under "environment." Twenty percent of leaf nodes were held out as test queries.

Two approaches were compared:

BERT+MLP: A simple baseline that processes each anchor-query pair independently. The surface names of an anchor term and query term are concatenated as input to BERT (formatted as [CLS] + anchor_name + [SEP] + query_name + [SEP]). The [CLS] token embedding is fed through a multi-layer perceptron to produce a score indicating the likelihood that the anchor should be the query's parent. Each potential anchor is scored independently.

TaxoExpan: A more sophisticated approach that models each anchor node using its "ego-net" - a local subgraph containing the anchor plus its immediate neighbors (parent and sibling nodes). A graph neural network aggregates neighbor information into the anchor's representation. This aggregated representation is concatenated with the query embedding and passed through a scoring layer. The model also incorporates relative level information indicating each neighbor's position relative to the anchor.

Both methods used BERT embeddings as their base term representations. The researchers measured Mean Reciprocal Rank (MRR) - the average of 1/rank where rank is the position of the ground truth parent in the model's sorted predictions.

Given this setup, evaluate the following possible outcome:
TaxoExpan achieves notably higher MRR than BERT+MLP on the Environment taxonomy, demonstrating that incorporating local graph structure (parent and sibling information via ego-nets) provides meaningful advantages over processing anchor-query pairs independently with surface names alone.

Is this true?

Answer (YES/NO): YES